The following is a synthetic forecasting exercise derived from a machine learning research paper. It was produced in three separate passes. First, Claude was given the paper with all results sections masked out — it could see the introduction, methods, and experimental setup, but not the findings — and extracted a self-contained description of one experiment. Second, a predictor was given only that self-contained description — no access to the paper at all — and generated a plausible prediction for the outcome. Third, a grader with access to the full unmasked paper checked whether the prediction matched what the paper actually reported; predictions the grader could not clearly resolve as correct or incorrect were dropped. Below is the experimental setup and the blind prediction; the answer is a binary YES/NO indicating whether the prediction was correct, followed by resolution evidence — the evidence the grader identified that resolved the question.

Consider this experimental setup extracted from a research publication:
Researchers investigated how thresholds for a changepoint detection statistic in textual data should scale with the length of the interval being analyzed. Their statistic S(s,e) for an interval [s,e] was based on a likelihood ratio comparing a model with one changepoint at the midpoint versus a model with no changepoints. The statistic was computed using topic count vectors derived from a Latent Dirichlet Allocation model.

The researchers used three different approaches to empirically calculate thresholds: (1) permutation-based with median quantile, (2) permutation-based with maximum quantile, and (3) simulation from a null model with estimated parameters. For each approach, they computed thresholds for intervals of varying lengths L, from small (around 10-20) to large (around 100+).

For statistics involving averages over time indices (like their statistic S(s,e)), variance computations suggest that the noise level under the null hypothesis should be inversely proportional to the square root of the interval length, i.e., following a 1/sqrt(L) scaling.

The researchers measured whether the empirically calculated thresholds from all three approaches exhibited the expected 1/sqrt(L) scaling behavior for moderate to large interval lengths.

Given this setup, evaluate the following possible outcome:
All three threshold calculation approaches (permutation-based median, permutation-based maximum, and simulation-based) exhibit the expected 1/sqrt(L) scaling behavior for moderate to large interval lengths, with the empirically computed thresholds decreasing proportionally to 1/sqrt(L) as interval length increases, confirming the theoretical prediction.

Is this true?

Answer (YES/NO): YES